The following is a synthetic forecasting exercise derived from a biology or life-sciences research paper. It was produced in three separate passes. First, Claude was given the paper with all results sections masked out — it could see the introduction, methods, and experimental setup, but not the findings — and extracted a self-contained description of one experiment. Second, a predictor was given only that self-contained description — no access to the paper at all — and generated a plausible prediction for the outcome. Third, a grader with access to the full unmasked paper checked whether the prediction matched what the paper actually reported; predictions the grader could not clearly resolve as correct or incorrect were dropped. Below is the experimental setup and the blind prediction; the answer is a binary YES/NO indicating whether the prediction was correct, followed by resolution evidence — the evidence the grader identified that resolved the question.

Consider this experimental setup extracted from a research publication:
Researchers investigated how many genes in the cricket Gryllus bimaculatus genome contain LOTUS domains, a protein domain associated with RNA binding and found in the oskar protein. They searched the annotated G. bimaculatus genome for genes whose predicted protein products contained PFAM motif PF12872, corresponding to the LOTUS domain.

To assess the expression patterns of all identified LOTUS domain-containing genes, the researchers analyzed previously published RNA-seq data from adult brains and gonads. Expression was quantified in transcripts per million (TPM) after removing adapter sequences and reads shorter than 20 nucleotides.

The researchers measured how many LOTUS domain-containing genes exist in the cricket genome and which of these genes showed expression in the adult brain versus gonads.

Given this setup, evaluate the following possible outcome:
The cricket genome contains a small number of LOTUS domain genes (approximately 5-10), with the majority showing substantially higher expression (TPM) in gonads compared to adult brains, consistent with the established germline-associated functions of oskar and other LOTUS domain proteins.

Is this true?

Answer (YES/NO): NO